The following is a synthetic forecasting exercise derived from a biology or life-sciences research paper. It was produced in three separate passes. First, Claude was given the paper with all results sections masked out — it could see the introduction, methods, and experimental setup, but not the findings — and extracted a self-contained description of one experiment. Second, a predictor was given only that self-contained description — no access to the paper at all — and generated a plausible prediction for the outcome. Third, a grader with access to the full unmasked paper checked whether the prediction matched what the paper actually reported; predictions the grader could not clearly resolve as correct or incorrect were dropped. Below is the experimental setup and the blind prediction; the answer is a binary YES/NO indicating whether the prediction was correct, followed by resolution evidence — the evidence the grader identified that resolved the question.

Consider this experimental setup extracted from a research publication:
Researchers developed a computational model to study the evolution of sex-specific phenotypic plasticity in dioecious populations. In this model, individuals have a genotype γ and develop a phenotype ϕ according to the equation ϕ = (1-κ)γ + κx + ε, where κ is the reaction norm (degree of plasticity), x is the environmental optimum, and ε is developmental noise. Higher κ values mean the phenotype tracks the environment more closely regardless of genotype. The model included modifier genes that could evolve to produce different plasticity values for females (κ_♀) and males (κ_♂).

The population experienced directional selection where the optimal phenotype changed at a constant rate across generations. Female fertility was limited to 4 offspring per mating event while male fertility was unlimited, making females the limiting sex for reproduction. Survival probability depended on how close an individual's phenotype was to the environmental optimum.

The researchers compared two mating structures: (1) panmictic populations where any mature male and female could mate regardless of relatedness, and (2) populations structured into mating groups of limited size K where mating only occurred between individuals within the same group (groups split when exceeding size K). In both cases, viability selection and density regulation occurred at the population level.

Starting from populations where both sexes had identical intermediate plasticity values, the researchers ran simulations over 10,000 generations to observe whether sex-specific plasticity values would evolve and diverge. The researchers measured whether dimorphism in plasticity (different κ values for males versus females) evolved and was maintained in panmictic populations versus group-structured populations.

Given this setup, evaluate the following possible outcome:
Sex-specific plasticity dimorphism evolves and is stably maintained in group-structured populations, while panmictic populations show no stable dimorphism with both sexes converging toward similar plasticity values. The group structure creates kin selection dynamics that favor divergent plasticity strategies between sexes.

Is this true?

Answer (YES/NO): YES